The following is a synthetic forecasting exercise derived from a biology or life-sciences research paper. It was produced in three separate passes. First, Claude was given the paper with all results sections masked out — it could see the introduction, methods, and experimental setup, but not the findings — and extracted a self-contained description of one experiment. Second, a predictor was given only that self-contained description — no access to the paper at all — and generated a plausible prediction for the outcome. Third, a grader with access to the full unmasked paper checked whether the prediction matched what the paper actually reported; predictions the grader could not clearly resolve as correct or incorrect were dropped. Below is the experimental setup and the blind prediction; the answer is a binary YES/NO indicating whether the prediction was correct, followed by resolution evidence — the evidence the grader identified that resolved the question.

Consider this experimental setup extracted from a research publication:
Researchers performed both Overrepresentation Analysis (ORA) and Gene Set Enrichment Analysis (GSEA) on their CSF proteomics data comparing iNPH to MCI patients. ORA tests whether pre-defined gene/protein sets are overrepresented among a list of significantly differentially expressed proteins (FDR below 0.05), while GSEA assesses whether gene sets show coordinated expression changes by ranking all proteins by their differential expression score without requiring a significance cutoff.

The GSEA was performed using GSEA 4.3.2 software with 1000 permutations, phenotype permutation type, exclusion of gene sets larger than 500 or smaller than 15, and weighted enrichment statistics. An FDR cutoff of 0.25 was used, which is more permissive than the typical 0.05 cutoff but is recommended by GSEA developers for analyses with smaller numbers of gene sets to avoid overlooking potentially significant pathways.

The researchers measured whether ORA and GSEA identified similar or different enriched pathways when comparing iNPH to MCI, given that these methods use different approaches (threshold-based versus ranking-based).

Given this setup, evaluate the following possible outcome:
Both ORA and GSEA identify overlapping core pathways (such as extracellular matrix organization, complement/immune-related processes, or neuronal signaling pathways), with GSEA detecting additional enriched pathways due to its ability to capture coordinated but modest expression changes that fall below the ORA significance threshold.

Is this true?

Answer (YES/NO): NO